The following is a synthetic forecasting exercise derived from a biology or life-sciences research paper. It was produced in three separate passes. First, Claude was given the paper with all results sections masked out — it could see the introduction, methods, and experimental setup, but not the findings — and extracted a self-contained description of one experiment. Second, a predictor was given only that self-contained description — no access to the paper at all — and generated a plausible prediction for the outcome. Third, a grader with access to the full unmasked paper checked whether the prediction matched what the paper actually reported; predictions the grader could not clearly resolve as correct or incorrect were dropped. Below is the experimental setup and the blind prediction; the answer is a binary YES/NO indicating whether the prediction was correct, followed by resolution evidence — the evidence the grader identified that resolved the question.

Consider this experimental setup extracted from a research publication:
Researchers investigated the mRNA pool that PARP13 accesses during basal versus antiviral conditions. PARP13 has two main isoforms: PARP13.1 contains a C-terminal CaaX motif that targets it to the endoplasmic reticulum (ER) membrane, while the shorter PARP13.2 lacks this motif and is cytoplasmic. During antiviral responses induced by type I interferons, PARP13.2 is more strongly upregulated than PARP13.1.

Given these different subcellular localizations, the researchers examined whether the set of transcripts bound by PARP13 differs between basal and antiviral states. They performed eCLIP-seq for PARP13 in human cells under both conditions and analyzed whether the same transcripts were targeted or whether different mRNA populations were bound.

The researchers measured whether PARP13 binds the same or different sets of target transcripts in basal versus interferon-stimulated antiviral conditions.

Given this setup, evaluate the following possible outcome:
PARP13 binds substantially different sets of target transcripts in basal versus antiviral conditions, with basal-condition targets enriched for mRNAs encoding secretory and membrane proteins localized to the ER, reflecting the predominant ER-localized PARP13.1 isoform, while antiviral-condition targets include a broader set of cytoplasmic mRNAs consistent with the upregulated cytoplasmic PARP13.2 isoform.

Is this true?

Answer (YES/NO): NO